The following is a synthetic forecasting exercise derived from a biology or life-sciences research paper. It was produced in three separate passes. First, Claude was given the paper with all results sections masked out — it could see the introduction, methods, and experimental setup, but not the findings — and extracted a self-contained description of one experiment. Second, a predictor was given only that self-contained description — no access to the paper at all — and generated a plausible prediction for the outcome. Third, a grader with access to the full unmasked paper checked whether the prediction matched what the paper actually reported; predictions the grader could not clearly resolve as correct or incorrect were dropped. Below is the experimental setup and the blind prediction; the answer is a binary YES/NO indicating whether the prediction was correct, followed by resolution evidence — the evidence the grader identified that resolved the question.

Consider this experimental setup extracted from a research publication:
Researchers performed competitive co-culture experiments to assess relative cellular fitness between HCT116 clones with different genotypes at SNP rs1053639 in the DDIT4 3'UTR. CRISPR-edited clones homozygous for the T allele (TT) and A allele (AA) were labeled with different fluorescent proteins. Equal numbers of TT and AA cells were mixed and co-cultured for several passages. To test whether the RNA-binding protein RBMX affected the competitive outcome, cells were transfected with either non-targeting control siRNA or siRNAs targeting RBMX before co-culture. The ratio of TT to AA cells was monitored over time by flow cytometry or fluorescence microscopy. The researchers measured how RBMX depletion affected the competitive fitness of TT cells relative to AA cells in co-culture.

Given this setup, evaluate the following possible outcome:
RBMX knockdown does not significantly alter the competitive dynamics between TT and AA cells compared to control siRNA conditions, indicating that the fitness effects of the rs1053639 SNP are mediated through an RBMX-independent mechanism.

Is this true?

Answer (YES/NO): NO